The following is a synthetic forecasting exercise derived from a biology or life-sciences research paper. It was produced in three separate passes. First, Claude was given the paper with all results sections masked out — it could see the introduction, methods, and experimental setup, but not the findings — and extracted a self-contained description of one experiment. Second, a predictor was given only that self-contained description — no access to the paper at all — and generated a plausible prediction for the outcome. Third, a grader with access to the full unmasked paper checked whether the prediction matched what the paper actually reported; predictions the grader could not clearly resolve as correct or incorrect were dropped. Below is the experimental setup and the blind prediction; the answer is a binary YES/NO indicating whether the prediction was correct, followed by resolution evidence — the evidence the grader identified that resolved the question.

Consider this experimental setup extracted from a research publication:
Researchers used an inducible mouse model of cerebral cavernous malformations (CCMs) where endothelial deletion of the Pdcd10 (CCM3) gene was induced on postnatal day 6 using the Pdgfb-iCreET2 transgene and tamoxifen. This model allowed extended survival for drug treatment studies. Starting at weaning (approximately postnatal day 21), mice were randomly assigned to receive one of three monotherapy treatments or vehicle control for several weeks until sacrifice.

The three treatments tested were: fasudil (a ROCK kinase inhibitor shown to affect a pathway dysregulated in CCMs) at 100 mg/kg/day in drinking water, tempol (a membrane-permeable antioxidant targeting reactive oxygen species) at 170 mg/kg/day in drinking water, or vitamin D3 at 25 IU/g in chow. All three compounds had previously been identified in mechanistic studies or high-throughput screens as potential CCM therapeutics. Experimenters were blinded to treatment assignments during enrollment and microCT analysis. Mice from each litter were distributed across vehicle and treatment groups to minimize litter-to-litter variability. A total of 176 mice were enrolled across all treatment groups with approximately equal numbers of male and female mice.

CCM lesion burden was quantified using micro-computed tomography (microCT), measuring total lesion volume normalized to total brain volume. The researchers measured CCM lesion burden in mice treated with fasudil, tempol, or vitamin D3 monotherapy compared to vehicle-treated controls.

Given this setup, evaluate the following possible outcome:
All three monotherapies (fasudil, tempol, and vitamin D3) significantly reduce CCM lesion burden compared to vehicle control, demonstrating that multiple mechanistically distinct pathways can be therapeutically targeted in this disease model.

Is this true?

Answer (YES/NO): NO